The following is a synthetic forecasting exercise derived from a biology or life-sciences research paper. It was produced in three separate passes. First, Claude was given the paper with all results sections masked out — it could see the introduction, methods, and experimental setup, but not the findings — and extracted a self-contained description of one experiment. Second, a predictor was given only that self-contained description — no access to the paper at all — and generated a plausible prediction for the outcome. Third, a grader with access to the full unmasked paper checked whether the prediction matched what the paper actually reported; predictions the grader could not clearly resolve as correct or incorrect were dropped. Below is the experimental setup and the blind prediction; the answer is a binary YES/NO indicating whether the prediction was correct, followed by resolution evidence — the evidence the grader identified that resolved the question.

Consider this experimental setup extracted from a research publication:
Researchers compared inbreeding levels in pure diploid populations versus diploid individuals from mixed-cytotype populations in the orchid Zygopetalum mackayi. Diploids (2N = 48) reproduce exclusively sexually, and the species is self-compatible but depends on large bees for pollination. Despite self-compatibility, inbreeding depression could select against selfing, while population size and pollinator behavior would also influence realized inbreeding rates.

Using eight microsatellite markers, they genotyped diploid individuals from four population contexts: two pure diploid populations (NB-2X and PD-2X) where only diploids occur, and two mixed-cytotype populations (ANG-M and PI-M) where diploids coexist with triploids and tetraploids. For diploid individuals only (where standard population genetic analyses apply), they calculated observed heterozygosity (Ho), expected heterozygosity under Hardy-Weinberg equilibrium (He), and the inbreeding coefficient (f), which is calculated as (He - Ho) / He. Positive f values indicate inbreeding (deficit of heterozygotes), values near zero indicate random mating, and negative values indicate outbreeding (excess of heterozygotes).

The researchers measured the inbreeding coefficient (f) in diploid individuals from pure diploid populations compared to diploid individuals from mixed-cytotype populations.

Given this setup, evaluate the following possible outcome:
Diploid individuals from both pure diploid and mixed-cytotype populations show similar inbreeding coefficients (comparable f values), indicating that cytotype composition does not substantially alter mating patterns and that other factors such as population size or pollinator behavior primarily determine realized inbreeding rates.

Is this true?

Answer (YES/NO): YES